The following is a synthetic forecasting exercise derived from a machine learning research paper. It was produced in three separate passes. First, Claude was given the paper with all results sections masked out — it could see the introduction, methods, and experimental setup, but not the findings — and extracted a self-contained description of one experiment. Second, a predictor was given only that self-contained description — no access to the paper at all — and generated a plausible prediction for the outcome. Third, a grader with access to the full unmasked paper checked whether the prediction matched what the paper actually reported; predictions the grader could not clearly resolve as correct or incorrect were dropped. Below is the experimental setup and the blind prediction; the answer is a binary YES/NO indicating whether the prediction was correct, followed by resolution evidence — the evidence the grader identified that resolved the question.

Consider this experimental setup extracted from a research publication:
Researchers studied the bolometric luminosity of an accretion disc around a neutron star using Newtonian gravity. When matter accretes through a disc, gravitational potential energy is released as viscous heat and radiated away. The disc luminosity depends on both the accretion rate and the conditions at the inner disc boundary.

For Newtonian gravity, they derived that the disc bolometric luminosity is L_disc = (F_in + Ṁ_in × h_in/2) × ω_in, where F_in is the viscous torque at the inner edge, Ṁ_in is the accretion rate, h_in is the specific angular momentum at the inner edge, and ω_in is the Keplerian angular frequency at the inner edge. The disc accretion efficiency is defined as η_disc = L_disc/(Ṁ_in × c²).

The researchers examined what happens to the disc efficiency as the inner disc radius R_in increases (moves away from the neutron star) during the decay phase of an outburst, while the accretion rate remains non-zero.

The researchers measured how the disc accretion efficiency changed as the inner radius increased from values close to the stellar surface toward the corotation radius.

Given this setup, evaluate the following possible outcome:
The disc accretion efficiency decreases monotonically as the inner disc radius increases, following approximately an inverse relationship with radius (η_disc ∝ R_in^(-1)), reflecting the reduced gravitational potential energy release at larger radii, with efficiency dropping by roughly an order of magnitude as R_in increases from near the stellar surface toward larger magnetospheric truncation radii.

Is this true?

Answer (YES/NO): NO